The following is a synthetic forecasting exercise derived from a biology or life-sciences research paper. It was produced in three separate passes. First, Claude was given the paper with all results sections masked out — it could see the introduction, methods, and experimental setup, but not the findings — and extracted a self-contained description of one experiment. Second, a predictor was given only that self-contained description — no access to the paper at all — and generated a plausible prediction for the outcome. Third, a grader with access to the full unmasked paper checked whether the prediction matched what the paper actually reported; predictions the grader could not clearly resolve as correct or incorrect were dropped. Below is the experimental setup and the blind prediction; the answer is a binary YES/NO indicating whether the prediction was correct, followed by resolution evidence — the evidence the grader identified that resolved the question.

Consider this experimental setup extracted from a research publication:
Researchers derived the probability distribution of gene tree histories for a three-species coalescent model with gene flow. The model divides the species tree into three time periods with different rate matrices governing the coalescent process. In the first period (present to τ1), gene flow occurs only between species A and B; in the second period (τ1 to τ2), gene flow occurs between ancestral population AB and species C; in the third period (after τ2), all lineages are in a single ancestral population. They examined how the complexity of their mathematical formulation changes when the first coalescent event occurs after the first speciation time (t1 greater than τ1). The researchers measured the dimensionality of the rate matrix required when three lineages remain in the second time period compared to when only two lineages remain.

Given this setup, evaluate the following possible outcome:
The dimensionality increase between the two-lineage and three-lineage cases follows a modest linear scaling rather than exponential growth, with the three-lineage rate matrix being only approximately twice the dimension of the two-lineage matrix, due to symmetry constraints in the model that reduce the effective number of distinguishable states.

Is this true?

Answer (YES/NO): NO